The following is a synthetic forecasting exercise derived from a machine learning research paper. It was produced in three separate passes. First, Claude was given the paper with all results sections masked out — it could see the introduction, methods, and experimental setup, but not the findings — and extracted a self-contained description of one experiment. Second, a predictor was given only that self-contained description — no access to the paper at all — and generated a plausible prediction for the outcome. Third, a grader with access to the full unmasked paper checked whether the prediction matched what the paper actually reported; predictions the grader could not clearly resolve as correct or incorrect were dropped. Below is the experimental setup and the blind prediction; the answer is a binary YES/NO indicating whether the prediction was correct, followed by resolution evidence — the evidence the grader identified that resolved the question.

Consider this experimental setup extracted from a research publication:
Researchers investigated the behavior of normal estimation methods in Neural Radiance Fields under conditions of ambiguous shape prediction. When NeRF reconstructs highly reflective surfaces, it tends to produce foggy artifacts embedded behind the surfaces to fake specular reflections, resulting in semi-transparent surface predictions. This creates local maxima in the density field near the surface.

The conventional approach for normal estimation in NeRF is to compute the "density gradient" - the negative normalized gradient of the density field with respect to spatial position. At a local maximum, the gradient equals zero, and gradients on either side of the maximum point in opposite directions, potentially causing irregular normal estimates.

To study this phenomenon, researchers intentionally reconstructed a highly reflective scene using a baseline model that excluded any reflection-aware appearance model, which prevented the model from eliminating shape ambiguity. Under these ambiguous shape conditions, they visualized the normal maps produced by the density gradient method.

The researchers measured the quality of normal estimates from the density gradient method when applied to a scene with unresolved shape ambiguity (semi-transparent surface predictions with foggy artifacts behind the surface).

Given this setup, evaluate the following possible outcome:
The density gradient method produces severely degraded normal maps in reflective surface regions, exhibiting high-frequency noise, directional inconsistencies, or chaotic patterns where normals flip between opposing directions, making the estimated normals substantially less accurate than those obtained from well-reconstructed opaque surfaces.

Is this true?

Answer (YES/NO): YES